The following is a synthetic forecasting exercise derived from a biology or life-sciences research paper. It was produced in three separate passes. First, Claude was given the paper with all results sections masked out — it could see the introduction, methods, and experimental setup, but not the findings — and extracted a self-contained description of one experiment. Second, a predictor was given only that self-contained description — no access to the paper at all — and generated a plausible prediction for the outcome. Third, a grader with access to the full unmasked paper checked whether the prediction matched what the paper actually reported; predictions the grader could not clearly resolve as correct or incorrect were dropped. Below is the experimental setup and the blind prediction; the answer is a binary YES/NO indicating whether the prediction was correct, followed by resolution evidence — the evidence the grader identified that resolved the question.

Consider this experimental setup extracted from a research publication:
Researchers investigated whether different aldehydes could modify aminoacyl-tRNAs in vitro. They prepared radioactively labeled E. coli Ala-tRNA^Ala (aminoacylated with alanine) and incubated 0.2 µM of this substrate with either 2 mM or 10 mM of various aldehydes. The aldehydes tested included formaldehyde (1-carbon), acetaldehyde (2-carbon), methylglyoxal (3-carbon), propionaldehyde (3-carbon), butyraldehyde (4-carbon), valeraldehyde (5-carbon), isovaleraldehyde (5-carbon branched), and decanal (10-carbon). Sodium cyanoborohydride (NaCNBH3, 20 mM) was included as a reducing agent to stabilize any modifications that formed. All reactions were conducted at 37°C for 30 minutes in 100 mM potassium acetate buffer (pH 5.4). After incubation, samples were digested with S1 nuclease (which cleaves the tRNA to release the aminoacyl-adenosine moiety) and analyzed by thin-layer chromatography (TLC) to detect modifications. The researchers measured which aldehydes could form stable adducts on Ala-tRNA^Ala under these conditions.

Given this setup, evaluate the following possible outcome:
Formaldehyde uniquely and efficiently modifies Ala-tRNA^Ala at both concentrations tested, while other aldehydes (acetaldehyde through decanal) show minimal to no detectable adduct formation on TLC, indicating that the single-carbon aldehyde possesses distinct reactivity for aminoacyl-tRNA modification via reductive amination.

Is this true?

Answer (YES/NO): NO